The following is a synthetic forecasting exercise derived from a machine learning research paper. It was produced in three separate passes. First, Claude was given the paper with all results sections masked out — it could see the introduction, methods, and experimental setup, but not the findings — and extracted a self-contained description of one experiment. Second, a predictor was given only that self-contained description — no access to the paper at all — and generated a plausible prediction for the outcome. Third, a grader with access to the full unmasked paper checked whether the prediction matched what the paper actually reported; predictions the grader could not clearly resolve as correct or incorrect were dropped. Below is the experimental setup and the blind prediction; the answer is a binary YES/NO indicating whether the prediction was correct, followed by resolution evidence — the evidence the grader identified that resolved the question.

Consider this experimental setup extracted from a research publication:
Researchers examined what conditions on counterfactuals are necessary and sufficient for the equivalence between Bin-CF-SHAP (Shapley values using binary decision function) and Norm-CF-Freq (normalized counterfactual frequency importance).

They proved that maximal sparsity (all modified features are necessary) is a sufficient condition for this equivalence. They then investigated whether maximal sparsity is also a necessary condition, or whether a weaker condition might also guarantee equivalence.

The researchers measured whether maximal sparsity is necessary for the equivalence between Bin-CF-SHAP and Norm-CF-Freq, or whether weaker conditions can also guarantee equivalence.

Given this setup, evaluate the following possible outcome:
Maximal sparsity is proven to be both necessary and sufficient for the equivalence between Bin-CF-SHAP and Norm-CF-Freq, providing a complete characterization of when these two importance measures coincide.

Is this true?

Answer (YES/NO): NO